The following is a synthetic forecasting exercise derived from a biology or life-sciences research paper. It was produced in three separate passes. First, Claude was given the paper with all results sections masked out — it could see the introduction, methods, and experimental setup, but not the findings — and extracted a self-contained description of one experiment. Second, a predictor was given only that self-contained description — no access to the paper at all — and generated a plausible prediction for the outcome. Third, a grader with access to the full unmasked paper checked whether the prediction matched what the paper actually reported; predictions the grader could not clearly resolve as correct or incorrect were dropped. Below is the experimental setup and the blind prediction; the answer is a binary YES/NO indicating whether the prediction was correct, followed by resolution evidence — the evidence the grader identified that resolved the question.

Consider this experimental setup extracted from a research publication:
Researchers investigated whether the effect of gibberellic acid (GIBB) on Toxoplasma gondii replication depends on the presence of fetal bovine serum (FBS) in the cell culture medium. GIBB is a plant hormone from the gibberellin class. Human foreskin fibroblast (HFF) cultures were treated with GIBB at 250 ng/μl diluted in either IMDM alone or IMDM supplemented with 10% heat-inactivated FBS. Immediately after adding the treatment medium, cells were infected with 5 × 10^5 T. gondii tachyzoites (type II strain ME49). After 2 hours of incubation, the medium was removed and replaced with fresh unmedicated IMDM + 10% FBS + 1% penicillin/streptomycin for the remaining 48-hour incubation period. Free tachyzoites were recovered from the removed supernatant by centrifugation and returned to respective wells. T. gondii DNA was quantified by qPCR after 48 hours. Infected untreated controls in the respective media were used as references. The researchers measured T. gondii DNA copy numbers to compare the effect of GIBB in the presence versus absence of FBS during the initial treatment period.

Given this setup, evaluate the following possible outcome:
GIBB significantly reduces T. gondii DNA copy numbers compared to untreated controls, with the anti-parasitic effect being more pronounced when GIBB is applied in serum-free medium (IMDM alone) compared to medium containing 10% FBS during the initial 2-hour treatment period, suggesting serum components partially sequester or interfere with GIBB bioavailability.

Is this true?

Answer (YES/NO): YES